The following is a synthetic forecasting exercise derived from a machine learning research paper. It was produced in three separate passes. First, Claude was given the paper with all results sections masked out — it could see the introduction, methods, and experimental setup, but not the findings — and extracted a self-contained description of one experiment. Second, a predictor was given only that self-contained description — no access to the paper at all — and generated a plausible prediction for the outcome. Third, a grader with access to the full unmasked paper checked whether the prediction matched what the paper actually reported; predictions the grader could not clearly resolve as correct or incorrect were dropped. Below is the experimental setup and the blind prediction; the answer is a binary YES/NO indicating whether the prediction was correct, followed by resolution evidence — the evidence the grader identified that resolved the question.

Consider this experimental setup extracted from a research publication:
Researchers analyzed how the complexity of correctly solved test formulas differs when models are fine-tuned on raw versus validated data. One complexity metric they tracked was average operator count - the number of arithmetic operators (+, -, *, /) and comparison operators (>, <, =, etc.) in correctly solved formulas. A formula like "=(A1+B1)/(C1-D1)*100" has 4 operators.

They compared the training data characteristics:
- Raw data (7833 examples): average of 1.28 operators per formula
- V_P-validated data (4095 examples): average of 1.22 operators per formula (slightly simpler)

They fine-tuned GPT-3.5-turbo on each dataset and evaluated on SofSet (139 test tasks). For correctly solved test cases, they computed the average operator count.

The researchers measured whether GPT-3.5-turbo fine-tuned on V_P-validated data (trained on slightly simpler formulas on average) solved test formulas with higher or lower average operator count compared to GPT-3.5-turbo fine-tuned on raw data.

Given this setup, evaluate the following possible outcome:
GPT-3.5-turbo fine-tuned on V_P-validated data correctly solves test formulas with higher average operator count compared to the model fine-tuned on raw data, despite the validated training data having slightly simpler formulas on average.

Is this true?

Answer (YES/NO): YES